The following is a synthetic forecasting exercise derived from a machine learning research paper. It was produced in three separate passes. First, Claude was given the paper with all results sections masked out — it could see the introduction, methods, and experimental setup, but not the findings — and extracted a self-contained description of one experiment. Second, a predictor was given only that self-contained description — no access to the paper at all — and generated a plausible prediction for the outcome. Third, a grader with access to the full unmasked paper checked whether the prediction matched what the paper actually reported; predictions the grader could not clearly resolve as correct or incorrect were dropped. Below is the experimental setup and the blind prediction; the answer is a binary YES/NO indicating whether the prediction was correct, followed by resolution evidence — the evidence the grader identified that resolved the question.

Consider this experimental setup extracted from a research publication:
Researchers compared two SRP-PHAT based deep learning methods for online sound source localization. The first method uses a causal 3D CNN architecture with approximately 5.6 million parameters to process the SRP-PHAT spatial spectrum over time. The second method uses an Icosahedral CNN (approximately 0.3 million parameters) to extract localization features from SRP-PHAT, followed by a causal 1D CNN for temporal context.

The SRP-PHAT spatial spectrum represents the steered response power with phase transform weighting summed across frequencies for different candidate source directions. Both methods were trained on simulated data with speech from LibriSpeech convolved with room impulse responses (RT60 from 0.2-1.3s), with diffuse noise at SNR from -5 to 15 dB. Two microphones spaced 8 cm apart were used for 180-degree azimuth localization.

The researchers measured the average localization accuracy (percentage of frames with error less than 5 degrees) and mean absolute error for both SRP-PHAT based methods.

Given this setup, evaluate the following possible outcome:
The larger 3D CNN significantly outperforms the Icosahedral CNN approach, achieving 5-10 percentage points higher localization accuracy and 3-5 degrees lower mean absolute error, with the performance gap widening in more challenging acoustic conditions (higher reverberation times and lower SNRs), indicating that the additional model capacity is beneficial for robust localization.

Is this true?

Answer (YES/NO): NO